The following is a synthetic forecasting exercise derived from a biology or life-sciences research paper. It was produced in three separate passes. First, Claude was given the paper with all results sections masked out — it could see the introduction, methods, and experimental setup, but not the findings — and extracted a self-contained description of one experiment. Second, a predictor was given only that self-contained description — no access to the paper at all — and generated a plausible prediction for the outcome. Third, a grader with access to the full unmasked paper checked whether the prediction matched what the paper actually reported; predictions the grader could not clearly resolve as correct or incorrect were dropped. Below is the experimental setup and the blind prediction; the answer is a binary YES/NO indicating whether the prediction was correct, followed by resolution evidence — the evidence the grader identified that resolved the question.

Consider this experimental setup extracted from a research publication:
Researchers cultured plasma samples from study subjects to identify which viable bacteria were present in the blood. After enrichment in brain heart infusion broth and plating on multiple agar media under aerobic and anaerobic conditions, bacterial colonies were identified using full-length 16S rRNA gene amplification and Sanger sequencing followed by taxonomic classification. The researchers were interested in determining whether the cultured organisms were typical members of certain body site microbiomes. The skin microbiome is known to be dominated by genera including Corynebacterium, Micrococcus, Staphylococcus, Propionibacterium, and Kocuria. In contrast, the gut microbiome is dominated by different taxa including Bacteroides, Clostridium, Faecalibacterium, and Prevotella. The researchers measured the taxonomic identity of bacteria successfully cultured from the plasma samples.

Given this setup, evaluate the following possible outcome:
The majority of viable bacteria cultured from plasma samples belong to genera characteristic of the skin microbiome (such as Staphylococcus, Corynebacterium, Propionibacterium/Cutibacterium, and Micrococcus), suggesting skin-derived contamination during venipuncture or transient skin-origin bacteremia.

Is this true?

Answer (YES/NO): YES